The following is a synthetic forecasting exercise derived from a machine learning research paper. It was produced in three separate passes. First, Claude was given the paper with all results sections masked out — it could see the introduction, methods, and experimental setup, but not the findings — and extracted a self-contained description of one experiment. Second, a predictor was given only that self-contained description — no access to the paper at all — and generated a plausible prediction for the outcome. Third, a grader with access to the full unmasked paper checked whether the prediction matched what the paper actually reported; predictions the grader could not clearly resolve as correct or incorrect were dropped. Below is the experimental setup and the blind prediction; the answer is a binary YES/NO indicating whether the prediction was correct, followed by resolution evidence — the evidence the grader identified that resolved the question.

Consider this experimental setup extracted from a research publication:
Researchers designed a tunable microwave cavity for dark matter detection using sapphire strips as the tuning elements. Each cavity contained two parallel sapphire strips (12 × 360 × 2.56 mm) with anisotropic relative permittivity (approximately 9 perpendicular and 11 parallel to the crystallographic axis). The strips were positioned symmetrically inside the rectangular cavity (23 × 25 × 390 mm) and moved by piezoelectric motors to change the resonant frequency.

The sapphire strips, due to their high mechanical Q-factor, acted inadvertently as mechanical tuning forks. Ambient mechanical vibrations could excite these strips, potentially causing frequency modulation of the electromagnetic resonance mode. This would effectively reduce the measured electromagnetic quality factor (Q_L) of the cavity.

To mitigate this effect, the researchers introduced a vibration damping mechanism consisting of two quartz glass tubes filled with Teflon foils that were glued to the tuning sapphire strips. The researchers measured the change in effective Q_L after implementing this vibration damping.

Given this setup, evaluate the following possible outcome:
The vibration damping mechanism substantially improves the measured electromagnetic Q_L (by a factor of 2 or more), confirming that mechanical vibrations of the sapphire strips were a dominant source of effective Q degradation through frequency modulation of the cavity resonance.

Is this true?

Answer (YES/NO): NO